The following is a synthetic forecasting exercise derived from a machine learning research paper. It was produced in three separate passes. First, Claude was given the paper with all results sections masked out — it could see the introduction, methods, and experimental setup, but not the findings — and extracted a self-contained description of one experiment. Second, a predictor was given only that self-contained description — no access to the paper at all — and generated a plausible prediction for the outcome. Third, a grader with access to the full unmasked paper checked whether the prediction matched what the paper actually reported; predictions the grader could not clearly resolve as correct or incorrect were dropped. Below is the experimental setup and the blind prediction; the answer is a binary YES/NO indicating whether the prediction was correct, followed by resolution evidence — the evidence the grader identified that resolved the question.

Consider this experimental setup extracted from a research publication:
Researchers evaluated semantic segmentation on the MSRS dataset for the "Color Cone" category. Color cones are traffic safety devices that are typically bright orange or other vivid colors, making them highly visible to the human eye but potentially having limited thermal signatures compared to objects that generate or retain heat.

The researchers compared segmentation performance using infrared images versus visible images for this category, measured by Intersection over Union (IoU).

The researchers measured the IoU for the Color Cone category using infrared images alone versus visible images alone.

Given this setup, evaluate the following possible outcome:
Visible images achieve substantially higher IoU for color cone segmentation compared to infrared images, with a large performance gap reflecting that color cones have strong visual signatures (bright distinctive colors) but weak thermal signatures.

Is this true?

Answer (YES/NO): YES